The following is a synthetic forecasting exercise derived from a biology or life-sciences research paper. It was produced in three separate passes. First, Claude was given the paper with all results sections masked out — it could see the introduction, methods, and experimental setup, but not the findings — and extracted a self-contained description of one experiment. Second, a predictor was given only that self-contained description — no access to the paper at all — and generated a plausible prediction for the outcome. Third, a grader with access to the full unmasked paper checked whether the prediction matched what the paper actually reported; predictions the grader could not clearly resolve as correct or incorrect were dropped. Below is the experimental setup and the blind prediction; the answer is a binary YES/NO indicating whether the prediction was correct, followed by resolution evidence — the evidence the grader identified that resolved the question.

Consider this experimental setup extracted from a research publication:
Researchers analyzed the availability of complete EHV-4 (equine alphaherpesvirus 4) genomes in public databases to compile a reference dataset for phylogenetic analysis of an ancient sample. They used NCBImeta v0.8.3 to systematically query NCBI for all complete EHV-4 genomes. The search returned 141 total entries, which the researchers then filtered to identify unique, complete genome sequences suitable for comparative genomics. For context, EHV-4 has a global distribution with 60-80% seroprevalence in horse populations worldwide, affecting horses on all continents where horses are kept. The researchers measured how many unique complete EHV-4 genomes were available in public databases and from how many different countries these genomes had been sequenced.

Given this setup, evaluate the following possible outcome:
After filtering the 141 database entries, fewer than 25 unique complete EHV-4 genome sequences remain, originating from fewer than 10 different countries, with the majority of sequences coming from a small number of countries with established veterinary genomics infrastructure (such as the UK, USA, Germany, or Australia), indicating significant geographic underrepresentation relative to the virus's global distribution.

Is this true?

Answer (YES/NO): NO